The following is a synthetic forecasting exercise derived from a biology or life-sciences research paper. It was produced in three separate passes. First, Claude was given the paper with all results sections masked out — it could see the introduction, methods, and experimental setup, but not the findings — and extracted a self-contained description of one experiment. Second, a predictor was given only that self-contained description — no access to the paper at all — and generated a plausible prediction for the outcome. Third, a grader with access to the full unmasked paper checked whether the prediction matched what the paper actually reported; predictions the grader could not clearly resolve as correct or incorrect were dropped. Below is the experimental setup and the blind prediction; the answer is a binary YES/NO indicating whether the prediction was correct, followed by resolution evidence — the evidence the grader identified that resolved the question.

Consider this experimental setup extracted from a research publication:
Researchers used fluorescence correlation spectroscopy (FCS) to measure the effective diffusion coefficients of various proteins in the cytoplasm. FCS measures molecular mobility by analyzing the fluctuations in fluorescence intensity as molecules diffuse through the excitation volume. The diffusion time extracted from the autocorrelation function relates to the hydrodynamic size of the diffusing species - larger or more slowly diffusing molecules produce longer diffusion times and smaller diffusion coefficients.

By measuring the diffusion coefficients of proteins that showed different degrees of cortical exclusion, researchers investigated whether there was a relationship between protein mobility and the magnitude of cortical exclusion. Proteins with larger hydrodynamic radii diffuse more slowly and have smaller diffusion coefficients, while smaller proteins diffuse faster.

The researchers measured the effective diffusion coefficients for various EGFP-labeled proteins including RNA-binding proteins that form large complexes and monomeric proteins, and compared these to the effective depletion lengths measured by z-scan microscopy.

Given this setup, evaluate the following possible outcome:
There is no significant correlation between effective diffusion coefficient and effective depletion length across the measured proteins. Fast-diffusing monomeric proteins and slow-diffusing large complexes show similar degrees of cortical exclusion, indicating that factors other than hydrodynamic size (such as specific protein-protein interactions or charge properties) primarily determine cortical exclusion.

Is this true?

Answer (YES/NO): NO